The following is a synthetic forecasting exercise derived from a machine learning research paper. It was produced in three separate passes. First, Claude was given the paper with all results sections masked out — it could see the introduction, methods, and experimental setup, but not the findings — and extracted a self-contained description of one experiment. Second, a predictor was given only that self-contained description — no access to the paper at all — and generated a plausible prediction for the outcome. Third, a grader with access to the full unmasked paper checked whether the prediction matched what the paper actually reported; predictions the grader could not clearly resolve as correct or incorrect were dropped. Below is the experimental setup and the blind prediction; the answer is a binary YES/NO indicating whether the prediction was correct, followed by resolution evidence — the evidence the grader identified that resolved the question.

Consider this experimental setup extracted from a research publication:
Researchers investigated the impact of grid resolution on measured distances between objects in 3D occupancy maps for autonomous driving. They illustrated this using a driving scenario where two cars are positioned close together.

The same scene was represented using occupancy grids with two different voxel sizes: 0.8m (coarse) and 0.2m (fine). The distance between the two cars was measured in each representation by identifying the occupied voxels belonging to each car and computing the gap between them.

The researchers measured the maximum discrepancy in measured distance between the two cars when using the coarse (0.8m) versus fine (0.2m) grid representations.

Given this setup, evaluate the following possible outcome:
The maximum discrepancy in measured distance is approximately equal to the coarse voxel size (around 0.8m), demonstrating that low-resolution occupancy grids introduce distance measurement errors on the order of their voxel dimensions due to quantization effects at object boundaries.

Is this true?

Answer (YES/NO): NO